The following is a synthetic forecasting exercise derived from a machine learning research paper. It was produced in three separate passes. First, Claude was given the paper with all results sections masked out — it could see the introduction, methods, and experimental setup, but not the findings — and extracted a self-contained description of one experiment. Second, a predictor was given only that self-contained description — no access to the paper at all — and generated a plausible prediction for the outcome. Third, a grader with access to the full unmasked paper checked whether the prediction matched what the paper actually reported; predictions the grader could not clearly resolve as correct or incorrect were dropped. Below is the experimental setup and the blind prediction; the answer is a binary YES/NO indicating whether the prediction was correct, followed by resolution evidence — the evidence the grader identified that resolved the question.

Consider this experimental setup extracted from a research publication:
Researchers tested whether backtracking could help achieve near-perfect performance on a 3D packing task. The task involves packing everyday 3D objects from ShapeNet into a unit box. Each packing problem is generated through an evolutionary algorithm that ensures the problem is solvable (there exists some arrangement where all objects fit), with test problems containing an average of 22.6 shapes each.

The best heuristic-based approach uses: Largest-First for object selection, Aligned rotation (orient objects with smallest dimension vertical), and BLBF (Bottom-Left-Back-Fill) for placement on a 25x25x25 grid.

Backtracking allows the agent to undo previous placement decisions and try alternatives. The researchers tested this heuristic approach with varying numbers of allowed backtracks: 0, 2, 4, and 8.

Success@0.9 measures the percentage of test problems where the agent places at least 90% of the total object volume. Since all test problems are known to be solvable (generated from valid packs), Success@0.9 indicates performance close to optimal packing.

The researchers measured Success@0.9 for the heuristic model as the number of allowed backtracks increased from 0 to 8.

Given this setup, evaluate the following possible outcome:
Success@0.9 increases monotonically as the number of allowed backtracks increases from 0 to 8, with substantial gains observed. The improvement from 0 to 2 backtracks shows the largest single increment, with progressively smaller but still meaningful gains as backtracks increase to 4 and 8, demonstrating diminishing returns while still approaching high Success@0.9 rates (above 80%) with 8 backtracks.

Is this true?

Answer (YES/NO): NO